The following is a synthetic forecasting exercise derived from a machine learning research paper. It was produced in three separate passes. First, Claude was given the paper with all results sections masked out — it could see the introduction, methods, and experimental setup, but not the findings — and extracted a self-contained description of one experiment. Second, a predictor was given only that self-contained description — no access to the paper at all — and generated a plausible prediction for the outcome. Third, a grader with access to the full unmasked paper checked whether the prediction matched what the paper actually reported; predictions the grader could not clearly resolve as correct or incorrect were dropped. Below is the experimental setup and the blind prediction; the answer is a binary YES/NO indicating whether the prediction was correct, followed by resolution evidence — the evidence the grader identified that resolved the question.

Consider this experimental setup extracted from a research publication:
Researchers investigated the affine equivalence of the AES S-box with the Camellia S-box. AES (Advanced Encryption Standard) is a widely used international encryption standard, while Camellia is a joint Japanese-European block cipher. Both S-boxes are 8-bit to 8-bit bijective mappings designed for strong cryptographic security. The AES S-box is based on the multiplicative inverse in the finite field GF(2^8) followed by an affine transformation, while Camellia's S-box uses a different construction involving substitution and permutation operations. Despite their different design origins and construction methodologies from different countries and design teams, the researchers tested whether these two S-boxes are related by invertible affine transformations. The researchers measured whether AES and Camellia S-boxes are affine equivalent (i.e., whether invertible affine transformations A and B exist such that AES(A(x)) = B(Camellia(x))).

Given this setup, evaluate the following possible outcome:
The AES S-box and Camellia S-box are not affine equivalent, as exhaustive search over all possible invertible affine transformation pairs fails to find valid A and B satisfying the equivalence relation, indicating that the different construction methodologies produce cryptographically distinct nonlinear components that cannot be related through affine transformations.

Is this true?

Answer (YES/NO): NO